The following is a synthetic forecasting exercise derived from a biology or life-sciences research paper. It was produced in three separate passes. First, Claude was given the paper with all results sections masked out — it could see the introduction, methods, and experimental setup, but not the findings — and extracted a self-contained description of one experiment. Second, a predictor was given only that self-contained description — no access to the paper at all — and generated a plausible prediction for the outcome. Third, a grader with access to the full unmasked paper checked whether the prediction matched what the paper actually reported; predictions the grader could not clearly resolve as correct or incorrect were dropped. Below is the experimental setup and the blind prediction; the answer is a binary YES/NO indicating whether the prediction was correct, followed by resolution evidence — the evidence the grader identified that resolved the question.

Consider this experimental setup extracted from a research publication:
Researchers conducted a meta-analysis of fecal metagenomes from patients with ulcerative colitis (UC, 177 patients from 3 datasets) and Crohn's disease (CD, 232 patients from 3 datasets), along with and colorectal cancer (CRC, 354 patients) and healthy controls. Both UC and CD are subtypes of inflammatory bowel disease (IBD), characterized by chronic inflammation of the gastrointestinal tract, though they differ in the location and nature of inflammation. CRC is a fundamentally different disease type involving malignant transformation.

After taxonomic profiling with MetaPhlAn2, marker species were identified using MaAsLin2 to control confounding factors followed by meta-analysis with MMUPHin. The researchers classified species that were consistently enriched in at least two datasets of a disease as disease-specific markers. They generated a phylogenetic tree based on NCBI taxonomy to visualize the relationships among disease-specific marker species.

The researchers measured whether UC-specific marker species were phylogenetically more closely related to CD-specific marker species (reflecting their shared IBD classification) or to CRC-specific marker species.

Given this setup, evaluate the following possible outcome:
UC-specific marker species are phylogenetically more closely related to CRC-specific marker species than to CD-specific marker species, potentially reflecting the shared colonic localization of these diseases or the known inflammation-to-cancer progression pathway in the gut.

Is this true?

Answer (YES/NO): YES